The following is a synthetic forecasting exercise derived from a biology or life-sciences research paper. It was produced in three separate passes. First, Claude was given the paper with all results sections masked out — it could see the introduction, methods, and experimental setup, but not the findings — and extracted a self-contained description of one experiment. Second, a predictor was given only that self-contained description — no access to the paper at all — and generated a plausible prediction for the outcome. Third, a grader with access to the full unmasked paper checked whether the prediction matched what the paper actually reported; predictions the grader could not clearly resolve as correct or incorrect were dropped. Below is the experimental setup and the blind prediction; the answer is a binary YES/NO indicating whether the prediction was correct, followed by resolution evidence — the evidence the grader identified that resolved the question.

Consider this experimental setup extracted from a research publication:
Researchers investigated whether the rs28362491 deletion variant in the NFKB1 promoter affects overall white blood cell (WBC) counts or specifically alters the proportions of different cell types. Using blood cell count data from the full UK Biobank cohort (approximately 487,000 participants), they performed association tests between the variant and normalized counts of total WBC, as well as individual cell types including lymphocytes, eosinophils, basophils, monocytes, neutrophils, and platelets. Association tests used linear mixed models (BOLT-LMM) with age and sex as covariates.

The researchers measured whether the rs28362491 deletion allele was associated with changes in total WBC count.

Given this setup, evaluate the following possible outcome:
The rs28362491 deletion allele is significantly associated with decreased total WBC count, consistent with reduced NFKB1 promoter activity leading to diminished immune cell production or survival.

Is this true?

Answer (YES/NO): NO